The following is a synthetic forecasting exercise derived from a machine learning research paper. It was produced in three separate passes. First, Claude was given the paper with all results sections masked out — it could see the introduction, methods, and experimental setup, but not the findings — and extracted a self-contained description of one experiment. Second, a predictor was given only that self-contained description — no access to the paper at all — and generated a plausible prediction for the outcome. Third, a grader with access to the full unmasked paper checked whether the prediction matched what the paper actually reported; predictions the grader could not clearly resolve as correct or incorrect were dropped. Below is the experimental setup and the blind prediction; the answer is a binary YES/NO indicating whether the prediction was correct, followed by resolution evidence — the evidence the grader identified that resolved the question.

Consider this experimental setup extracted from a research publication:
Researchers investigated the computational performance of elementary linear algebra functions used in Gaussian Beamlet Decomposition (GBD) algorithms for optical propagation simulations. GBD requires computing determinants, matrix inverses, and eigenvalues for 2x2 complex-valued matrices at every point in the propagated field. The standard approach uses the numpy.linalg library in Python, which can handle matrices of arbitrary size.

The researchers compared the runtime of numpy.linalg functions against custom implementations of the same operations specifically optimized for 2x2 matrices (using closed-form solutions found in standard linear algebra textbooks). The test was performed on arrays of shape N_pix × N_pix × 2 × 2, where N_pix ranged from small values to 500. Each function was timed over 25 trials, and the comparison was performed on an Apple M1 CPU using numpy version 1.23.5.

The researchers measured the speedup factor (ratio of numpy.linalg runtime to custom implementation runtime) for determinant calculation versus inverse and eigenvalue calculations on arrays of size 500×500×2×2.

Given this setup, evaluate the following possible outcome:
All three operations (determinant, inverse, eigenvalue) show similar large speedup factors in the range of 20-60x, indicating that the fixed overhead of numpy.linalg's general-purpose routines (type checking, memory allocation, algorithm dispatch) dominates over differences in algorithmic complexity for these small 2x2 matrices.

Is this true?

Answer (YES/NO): NO